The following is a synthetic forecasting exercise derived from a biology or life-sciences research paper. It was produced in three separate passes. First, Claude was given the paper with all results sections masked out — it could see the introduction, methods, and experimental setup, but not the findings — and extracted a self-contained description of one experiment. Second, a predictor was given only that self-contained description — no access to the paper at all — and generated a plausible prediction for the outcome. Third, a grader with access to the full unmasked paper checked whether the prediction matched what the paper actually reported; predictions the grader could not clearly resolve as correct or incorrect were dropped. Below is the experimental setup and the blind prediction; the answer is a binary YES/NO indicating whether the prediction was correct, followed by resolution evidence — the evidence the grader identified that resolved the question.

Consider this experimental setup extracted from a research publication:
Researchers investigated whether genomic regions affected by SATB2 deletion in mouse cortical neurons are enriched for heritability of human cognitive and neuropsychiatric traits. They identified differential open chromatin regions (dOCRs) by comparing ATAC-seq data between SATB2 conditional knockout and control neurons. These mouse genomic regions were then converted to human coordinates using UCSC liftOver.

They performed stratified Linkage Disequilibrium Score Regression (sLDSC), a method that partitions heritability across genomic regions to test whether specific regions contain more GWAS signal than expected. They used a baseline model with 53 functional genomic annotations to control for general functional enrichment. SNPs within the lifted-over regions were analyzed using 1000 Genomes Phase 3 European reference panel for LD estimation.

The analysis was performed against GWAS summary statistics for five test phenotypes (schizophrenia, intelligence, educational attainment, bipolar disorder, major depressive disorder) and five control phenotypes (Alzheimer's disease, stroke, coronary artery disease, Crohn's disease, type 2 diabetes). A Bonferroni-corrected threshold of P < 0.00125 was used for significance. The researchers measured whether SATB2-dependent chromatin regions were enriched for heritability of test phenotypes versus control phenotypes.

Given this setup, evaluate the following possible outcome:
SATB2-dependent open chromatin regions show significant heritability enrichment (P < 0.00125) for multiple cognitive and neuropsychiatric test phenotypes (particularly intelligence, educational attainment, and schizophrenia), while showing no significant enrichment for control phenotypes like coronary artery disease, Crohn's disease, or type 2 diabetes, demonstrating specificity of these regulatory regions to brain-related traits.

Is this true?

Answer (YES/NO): YES